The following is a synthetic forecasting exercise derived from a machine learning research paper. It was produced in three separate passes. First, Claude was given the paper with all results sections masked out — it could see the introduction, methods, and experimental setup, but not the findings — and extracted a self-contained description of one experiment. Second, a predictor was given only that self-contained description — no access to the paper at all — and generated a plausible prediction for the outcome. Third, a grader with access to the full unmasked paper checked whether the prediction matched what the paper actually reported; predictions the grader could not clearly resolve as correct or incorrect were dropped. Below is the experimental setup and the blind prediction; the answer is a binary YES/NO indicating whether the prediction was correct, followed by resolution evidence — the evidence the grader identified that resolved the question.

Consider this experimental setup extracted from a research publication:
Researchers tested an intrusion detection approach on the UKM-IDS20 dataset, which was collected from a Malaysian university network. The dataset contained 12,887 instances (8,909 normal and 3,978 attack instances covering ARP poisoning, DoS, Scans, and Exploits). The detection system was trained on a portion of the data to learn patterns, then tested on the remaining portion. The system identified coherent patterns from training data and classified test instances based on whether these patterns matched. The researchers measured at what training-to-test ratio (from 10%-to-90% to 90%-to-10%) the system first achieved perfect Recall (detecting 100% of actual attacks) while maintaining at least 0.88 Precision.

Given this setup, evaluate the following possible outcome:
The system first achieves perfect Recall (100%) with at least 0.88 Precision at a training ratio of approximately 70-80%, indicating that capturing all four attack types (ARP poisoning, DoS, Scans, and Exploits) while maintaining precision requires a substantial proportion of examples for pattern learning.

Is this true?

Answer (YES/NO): NO